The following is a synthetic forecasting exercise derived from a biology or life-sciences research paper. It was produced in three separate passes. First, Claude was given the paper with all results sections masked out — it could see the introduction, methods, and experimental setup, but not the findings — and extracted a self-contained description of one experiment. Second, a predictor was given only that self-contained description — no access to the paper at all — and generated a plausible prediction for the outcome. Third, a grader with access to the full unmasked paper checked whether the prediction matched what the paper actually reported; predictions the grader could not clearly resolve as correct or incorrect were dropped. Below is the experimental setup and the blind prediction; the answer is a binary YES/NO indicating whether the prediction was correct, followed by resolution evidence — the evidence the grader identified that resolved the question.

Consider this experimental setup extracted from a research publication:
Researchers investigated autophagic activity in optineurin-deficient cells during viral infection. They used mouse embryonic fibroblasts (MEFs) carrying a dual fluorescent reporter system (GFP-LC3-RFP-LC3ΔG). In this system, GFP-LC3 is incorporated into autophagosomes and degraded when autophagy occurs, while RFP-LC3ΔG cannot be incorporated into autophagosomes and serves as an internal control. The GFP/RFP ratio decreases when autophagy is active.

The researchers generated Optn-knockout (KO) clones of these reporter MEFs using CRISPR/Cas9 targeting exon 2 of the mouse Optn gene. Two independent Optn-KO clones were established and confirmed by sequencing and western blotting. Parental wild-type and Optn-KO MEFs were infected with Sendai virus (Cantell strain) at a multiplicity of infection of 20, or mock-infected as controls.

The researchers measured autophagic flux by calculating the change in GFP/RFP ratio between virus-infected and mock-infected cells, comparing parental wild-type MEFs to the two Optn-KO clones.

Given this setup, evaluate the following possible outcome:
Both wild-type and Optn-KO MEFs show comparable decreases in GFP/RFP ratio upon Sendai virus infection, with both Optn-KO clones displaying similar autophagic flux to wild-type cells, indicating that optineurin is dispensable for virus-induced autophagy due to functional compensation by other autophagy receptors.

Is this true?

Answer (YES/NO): NO